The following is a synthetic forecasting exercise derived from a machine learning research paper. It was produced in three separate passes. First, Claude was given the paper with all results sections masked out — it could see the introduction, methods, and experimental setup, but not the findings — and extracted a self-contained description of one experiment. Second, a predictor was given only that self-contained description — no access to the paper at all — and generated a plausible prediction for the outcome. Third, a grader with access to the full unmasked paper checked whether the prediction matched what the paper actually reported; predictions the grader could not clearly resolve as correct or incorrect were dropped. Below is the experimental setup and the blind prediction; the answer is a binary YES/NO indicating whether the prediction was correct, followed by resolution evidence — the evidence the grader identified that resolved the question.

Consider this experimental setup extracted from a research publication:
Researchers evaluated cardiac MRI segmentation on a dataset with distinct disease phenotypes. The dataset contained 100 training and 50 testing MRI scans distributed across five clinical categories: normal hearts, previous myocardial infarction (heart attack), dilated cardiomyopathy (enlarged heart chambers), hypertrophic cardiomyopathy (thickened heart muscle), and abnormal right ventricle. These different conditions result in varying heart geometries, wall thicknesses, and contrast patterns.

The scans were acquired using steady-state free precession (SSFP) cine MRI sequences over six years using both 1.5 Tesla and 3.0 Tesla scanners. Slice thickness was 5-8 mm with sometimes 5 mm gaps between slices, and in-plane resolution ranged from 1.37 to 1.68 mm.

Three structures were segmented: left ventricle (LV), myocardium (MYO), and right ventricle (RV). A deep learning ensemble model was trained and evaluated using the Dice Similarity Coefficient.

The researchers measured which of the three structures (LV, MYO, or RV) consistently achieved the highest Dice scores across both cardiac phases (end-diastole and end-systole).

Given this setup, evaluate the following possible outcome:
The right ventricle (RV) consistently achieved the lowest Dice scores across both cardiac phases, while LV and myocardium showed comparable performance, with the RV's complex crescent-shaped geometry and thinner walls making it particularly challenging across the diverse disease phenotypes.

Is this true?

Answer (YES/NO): NO